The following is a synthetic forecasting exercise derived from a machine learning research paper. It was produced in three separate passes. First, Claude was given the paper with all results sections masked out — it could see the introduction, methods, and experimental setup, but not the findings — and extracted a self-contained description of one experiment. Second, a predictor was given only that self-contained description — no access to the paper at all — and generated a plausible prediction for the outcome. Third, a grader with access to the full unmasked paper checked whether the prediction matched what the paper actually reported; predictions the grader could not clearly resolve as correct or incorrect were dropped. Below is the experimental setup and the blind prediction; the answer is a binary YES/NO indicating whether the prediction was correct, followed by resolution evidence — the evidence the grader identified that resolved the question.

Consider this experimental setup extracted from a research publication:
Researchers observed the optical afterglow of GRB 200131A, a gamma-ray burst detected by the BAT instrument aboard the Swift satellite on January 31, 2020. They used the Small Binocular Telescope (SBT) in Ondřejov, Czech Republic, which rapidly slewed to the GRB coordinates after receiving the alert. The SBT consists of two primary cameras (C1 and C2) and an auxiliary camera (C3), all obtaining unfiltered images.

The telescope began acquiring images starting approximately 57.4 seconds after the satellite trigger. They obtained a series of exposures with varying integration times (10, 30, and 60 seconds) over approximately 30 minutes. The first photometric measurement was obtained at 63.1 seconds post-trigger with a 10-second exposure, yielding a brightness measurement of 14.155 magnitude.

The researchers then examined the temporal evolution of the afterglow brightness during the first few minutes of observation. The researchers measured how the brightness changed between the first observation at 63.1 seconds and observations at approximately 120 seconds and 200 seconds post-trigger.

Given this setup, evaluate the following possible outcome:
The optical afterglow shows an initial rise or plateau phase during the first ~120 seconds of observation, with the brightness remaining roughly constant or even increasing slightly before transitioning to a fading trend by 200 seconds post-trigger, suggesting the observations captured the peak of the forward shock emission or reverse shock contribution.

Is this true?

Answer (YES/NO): NO